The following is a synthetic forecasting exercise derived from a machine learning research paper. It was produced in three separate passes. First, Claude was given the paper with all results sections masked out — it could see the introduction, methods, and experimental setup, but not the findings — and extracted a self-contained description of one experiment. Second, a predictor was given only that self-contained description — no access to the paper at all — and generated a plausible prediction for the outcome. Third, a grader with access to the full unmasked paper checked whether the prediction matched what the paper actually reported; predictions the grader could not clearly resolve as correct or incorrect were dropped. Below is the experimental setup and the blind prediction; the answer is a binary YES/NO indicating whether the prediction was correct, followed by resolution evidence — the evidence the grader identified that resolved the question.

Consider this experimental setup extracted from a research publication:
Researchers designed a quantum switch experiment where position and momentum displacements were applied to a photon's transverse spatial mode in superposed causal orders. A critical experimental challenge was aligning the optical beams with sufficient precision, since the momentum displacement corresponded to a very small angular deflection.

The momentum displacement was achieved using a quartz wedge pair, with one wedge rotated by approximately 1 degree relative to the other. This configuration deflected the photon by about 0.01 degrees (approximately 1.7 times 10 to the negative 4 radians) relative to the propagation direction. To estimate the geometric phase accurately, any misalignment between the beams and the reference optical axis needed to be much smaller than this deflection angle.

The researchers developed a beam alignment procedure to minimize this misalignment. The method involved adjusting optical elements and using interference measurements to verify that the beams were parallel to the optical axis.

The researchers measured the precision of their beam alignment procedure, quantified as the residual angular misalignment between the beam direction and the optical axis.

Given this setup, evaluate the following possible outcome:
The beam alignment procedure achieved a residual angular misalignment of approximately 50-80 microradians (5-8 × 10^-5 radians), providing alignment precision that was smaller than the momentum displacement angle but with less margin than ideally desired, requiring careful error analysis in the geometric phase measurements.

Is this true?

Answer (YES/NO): NO